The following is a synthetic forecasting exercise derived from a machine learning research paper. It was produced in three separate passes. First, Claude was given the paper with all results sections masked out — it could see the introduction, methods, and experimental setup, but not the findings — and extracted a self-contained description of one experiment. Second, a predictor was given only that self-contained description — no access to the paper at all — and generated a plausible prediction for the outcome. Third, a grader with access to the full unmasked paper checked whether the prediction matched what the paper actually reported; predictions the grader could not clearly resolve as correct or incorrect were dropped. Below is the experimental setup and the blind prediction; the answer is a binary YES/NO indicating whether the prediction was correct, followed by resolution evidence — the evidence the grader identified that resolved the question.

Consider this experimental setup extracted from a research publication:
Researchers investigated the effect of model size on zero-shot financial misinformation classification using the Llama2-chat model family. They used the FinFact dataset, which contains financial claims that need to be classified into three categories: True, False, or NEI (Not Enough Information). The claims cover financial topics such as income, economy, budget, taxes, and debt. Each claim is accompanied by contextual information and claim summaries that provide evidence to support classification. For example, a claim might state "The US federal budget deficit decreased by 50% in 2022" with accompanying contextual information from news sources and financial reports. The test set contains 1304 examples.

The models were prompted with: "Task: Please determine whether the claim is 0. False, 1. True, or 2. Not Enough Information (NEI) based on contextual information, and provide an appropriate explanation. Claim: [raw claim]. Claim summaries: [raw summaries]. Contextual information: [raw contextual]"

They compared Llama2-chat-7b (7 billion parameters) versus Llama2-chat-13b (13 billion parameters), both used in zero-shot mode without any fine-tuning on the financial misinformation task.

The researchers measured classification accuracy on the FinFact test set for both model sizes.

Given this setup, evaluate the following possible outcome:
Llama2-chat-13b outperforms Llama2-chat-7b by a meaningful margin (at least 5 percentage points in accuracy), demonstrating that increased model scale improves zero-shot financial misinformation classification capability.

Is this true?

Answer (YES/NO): NO